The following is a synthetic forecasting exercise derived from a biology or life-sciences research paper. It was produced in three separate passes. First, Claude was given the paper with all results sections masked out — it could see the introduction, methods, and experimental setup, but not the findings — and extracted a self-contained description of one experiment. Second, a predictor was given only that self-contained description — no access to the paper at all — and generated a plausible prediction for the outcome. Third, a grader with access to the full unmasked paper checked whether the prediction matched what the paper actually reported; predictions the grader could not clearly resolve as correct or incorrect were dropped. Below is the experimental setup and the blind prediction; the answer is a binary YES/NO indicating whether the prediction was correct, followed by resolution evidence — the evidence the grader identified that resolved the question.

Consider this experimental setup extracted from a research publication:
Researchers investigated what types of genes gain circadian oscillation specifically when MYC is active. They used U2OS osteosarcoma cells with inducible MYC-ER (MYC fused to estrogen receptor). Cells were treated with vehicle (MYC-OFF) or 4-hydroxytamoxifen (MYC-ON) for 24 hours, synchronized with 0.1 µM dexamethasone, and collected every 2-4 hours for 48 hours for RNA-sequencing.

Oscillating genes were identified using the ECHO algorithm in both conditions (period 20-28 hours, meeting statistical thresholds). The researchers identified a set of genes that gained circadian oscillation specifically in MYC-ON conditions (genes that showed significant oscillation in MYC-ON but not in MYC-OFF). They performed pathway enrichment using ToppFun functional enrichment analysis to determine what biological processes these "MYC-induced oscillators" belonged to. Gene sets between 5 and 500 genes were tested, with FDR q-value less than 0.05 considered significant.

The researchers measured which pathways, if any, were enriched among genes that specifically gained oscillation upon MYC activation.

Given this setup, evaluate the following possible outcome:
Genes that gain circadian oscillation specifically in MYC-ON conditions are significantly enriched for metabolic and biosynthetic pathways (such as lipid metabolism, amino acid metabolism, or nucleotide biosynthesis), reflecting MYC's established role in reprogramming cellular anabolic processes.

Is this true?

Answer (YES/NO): NO